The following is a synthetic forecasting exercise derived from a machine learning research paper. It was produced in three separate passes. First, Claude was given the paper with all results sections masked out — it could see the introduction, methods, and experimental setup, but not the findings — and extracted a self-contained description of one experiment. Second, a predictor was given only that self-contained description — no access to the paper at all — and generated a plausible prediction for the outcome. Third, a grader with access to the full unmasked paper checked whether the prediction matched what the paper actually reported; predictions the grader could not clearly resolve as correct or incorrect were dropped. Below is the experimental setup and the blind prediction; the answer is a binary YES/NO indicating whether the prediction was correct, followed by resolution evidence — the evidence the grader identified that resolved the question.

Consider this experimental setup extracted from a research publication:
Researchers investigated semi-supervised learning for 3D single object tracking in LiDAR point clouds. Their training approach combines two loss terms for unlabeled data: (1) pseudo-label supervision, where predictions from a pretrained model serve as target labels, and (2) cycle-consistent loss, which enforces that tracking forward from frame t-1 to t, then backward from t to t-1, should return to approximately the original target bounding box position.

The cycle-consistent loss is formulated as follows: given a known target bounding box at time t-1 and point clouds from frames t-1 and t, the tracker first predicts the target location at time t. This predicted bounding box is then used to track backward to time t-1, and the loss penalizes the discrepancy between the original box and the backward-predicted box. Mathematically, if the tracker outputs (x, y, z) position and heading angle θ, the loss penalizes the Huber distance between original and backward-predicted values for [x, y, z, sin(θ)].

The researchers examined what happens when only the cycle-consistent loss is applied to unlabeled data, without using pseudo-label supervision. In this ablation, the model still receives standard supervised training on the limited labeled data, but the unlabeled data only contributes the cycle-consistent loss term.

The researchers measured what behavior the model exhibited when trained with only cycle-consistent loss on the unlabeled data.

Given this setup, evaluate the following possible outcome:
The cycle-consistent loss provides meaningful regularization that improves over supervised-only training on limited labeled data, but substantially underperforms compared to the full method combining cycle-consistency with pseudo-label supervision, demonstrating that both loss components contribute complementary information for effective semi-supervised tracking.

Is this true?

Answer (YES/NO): NO